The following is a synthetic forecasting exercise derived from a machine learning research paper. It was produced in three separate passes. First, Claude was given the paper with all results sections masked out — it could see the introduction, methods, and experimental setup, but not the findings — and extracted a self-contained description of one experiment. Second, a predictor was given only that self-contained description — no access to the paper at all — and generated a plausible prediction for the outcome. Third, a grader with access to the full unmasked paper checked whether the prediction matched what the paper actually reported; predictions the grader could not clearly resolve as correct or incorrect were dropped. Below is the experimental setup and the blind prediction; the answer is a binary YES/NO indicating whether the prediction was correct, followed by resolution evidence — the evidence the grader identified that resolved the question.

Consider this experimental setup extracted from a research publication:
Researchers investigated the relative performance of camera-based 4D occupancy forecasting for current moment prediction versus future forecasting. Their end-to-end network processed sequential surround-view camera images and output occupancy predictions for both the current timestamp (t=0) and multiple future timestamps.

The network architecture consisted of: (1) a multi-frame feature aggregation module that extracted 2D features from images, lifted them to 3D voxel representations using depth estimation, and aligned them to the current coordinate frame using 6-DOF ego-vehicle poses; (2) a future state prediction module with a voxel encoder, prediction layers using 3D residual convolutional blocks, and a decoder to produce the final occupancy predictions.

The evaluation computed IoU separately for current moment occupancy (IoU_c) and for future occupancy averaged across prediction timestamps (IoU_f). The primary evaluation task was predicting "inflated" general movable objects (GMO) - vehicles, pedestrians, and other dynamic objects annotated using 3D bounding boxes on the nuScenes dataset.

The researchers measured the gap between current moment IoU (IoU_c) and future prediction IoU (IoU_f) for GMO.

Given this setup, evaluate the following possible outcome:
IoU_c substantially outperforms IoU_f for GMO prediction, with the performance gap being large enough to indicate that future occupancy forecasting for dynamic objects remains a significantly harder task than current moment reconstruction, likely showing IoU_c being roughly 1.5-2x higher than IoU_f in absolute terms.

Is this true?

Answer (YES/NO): NO